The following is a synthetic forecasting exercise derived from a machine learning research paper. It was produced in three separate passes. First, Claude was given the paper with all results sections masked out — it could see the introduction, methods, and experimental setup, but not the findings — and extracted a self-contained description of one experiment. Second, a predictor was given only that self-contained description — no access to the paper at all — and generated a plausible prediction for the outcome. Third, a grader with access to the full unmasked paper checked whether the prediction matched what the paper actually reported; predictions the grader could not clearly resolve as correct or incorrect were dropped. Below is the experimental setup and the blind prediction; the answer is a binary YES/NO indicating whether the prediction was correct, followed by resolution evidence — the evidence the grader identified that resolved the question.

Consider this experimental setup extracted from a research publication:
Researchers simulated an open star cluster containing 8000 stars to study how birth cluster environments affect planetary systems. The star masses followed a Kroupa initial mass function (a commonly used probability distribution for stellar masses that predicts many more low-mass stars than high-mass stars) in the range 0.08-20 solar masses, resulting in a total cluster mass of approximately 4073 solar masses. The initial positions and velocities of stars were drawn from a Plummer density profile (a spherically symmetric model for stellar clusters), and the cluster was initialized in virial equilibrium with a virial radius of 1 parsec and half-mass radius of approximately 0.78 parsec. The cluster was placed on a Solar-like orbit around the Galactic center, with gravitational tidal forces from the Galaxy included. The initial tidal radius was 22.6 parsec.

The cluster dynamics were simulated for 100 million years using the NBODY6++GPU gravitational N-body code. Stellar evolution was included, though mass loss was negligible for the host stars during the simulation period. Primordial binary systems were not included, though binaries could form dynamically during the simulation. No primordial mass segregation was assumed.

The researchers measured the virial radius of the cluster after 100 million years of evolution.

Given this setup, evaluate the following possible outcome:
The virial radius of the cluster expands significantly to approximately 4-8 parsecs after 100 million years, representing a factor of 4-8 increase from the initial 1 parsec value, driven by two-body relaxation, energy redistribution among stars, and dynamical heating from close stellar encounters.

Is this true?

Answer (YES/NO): NO